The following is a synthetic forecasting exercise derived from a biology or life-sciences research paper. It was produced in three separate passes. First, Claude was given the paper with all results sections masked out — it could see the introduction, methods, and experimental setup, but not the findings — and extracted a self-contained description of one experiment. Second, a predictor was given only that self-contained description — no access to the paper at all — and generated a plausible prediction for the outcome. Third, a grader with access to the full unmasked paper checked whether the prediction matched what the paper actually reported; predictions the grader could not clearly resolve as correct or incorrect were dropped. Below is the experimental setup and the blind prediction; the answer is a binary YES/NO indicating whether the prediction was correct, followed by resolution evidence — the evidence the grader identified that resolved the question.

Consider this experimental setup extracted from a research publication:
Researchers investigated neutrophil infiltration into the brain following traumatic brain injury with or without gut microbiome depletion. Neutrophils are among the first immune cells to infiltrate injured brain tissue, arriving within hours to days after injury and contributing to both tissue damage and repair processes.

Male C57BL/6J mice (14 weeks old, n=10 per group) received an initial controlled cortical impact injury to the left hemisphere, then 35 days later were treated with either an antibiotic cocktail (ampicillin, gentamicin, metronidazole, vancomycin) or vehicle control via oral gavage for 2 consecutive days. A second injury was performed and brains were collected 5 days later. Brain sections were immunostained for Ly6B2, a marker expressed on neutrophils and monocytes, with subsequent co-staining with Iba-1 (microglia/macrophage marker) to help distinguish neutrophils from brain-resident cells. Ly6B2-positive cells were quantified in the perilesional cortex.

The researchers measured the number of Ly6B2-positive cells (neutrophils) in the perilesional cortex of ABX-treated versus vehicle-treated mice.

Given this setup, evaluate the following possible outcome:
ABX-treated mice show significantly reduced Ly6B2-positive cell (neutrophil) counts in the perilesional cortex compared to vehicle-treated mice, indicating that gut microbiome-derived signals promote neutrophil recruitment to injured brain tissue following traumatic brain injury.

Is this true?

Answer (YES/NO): NO